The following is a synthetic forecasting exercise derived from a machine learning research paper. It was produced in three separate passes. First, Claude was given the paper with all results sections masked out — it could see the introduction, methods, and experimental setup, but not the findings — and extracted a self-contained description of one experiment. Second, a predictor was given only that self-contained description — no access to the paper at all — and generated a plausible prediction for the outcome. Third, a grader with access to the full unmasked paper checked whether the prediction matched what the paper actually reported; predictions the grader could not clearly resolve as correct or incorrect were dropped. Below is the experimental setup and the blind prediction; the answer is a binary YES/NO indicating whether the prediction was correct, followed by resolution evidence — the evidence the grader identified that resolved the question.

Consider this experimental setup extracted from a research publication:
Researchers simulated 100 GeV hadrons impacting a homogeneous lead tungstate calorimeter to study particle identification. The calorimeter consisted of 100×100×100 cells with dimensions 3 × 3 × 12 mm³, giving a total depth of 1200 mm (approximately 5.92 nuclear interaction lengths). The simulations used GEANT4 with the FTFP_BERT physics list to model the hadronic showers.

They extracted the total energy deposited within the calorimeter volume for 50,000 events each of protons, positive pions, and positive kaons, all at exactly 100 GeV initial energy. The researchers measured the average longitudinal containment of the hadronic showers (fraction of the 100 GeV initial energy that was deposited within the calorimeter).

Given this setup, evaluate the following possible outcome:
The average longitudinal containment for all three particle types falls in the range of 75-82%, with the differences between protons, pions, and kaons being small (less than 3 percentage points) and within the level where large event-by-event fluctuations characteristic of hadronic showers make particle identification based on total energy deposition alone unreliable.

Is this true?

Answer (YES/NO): NO